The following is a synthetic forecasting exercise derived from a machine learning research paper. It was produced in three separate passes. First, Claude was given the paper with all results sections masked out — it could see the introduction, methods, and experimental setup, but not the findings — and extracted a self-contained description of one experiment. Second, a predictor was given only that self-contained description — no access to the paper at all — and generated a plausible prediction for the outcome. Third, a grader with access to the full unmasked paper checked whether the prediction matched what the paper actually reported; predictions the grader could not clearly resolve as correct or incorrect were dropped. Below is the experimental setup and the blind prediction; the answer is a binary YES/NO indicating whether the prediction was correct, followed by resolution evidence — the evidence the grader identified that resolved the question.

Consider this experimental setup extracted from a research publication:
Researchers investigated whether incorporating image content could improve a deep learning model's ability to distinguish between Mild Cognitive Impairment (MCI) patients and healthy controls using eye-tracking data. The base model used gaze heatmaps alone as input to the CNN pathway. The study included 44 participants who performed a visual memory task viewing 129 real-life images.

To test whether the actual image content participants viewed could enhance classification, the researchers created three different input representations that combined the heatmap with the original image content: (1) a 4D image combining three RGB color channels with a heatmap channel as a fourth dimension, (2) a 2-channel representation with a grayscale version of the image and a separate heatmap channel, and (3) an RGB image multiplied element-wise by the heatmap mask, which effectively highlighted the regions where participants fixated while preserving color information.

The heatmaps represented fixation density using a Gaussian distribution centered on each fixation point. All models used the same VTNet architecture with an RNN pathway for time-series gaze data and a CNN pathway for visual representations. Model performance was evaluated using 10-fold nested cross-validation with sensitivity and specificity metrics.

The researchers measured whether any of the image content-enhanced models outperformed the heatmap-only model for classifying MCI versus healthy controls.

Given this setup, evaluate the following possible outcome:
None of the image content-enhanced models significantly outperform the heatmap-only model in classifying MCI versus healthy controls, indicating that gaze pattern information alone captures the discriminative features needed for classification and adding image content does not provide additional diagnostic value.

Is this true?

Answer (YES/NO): YES